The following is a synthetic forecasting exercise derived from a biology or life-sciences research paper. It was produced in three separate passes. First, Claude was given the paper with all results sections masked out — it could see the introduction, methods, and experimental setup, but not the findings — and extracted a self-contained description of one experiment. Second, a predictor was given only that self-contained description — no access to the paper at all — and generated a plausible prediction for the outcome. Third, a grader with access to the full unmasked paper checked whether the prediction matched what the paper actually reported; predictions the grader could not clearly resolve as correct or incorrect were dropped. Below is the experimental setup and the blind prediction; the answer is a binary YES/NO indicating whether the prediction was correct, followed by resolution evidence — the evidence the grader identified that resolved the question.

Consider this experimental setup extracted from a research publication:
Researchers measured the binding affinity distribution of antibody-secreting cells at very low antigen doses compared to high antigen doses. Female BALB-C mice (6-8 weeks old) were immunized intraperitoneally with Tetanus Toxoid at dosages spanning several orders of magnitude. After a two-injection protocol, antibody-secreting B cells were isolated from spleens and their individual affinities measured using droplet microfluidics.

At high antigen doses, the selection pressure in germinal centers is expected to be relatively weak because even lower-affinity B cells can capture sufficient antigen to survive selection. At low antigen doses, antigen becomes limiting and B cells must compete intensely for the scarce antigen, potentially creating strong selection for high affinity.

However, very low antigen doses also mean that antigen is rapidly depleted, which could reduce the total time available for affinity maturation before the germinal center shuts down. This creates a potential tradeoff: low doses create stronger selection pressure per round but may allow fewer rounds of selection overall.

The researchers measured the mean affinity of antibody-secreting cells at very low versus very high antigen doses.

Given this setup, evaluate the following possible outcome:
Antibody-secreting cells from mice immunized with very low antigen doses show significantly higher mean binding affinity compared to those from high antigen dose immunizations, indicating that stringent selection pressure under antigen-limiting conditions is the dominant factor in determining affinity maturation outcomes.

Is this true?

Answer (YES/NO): NO